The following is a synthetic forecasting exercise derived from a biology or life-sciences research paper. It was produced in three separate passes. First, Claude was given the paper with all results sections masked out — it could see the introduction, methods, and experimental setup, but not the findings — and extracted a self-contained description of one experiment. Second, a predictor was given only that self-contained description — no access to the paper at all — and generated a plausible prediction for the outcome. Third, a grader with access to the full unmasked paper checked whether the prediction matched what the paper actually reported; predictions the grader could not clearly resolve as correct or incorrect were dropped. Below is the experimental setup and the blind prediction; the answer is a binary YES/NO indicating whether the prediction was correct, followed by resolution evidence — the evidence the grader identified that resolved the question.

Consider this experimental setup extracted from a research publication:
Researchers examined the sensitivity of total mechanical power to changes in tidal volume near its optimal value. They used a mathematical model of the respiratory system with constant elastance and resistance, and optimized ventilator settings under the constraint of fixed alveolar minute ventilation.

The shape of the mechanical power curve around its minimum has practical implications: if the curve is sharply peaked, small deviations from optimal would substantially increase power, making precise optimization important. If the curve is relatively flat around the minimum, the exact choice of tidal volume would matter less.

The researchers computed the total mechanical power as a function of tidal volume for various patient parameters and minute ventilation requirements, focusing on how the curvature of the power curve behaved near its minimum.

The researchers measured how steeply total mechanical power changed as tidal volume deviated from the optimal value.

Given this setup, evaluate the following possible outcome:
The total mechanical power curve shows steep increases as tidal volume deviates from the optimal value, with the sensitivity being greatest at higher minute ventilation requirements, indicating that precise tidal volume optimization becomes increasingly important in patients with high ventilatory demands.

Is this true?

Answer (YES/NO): NO